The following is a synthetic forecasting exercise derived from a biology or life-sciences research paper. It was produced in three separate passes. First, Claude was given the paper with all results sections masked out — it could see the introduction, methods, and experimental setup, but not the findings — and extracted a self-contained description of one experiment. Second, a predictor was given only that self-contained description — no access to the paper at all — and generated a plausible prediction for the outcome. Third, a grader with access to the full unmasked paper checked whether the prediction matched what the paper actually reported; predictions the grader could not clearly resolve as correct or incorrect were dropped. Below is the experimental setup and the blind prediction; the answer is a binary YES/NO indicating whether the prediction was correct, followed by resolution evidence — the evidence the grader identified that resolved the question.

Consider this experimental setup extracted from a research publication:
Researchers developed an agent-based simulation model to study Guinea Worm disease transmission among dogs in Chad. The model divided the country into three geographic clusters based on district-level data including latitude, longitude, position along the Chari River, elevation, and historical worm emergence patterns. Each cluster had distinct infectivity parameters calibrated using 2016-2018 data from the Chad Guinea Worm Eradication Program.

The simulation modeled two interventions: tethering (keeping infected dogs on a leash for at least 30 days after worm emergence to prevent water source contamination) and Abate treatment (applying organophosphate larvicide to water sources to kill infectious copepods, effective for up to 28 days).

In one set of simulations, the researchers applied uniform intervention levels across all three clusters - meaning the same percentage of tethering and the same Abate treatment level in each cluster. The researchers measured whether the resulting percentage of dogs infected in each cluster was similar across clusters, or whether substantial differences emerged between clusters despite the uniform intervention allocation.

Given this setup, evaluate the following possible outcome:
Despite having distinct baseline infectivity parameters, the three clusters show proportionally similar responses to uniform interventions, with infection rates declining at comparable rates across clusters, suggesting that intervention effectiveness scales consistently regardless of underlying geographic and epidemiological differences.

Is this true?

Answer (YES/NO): NO